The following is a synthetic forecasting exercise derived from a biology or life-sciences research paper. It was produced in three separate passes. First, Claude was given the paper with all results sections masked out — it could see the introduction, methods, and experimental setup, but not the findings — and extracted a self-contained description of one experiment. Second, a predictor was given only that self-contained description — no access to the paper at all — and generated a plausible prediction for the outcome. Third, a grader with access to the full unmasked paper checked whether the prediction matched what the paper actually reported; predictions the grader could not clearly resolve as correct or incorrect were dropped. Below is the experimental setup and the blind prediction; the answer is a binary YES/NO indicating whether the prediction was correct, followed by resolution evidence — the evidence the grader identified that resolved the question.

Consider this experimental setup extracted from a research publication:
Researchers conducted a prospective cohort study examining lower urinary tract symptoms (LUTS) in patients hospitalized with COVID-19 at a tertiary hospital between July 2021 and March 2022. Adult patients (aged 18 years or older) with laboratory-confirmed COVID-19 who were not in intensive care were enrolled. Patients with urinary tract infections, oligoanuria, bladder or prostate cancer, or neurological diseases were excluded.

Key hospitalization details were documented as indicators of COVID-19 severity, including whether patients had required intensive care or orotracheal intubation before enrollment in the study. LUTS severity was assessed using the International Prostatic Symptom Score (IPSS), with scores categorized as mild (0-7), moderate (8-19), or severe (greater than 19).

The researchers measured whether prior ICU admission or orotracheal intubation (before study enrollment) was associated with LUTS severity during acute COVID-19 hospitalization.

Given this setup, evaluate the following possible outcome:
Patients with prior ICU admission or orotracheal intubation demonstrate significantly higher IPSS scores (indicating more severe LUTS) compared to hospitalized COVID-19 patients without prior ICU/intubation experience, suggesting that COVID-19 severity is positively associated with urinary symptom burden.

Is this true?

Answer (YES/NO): NO